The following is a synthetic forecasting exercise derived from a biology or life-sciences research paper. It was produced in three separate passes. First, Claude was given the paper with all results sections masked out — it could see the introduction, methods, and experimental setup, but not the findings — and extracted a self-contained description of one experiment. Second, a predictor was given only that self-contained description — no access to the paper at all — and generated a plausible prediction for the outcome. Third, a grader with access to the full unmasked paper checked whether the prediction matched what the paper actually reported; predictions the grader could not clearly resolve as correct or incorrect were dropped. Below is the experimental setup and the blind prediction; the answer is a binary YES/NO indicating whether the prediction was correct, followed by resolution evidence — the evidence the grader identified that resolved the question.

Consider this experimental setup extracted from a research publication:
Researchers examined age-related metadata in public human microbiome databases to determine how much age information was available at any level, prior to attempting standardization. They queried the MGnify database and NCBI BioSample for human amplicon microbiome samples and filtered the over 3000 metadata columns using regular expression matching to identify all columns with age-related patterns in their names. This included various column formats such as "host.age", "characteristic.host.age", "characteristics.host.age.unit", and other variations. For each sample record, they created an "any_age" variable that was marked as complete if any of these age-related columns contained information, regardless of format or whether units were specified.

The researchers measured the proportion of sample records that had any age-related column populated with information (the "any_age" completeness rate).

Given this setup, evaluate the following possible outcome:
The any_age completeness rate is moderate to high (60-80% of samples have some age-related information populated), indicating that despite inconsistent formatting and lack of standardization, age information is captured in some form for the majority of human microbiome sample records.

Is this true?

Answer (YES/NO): NO